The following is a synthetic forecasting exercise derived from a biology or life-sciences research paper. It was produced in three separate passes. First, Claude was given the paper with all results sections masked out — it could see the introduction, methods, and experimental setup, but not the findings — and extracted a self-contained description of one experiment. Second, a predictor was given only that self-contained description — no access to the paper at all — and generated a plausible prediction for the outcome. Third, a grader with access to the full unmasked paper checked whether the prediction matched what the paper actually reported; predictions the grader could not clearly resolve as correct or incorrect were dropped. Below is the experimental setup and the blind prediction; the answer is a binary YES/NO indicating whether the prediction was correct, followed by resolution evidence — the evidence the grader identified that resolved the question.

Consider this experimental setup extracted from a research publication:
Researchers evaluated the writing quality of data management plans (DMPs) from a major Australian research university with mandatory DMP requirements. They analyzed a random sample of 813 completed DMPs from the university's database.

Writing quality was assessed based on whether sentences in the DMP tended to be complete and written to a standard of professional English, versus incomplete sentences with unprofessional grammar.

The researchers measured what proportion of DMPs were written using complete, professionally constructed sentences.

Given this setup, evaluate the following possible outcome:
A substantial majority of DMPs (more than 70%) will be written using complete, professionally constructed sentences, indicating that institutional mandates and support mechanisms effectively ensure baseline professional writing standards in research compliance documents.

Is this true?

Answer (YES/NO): NO